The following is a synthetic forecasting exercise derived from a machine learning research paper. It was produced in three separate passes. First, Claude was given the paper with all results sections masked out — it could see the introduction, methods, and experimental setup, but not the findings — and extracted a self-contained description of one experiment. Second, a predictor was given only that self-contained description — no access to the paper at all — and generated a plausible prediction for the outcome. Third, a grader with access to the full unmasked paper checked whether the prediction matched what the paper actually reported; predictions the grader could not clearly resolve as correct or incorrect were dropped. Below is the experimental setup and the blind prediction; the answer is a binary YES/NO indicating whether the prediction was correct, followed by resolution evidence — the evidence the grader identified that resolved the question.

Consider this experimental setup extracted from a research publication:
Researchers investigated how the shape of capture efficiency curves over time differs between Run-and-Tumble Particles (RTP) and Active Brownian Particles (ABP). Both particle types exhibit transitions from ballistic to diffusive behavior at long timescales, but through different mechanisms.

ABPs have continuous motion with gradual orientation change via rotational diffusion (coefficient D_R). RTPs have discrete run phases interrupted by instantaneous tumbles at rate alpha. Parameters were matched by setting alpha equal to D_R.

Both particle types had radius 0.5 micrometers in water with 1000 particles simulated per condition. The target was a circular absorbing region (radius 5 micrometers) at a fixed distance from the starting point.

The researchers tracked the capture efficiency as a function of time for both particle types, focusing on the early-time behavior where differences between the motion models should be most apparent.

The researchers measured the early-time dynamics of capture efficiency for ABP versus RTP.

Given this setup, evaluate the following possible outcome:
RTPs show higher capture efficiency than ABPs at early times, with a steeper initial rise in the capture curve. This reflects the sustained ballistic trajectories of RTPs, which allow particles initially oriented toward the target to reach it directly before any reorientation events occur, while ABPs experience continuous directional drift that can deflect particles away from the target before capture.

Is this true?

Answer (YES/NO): NO